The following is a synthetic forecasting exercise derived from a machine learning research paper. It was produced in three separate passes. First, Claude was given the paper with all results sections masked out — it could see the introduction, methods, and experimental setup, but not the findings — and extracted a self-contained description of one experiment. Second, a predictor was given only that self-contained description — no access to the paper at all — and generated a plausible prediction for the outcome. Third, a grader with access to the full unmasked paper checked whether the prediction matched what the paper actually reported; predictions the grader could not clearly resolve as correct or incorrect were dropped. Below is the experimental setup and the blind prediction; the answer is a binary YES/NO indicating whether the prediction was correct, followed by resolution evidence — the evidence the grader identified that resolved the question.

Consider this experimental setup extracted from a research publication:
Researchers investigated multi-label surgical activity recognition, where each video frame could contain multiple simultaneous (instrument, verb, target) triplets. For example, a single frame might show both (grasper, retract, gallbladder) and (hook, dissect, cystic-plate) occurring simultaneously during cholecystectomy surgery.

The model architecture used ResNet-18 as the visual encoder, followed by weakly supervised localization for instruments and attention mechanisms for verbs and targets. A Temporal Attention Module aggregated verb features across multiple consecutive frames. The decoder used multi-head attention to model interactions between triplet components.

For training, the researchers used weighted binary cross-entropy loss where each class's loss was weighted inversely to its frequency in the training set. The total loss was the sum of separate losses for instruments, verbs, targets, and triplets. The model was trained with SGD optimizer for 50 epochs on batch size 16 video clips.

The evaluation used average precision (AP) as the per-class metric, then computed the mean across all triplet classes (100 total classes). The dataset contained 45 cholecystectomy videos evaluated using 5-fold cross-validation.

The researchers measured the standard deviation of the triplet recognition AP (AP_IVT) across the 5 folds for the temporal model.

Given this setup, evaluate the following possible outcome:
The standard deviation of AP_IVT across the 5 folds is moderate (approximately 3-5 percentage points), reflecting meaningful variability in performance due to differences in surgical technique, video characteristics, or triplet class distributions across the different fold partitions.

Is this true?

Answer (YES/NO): NO